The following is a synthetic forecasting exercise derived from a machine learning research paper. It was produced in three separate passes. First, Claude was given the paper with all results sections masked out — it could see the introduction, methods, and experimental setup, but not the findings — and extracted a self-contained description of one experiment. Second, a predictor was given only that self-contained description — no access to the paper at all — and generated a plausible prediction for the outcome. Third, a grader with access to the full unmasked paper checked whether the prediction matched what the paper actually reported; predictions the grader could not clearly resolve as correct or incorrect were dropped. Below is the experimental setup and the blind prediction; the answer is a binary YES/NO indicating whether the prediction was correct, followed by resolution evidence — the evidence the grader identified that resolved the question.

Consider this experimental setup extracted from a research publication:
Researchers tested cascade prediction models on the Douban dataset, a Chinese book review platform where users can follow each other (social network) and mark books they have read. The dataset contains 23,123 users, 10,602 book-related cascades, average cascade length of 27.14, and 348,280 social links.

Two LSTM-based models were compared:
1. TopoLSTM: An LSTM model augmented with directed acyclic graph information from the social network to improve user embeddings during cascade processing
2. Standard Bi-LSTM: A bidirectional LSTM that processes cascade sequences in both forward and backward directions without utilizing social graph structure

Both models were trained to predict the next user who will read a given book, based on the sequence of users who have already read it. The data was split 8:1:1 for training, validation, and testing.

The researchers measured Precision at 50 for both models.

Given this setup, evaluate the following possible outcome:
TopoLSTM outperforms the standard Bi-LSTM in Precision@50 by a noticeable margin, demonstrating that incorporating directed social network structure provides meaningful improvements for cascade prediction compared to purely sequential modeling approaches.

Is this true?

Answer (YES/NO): NO